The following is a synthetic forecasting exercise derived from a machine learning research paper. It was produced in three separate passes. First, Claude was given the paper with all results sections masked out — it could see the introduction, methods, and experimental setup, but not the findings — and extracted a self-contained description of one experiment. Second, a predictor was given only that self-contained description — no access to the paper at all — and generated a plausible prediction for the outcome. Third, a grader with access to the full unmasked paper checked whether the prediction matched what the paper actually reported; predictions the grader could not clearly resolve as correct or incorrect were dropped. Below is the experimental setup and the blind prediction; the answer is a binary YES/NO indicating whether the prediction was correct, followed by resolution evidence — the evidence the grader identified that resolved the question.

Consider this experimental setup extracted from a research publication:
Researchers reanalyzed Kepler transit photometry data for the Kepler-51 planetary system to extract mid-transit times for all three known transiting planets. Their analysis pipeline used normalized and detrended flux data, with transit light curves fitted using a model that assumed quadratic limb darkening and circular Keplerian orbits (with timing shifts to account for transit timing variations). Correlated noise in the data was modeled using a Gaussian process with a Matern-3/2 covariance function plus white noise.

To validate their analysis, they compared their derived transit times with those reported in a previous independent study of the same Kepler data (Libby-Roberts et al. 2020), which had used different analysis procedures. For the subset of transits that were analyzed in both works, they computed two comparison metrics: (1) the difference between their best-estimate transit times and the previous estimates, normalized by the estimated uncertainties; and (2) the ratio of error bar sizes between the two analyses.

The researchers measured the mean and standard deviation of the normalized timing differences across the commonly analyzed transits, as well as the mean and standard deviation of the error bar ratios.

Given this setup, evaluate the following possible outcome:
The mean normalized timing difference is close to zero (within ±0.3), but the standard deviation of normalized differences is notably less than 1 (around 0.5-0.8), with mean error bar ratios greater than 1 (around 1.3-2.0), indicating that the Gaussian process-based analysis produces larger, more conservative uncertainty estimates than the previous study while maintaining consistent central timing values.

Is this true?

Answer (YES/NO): NO